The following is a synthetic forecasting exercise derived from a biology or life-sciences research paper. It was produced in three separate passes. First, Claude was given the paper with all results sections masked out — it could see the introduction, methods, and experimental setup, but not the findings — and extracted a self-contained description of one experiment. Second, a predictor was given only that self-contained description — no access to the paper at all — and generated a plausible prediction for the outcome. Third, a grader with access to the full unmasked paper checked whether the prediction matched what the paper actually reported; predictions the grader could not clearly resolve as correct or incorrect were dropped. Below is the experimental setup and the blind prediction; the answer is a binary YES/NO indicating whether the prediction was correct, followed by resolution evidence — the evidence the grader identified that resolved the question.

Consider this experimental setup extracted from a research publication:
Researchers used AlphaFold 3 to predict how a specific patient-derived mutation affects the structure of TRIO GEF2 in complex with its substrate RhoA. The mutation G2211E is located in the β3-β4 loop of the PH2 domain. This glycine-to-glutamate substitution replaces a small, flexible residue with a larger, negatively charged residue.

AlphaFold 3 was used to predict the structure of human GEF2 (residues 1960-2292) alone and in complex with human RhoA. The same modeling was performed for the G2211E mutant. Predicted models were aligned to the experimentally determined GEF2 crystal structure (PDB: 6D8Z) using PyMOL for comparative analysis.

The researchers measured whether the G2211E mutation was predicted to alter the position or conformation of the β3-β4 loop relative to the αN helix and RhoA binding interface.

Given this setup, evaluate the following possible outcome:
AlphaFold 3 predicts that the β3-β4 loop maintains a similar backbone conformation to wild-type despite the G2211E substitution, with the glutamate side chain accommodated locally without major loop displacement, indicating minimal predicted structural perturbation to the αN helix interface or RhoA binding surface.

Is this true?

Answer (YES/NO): NO